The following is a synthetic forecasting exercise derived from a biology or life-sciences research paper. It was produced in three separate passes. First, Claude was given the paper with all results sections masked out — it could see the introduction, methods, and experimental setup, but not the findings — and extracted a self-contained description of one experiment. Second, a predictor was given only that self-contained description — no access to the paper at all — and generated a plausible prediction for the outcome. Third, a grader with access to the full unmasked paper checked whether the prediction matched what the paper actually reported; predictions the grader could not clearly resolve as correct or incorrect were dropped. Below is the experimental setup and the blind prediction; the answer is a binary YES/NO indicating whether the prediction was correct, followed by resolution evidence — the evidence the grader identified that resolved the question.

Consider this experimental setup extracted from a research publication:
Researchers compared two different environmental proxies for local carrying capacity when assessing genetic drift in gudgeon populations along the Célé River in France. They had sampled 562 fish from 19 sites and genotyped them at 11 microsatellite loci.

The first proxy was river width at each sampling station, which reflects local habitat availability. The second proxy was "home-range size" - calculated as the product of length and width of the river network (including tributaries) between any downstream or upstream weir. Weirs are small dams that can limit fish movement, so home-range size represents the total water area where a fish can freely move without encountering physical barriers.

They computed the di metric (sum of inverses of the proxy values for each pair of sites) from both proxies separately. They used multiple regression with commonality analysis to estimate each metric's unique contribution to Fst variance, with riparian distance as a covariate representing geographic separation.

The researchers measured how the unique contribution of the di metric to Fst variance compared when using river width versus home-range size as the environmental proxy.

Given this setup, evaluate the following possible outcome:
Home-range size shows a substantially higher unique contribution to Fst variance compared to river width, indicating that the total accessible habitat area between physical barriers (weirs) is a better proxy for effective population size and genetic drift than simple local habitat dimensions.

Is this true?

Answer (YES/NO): NO